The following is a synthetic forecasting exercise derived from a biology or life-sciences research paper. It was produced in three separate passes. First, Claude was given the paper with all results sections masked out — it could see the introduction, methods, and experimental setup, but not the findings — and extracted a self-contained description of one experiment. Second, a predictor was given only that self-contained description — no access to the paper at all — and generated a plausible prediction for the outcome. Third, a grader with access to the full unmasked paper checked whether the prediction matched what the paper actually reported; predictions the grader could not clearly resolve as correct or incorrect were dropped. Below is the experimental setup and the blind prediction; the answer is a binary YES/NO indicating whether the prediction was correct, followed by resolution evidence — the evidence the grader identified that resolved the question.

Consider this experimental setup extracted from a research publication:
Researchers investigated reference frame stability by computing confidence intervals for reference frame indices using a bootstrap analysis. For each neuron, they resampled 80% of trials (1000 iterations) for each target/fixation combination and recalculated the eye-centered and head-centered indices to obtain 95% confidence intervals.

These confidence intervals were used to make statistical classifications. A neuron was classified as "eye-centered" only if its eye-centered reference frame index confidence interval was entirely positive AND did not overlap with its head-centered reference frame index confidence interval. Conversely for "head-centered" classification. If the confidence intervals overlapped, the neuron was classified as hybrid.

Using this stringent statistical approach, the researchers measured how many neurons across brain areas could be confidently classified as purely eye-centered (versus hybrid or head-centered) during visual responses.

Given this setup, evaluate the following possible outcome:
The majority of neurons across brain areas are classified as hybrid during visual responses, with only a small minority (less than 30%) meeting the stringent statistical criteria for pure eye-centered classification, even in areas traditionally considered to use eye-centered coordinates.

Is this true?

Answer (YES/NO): NO